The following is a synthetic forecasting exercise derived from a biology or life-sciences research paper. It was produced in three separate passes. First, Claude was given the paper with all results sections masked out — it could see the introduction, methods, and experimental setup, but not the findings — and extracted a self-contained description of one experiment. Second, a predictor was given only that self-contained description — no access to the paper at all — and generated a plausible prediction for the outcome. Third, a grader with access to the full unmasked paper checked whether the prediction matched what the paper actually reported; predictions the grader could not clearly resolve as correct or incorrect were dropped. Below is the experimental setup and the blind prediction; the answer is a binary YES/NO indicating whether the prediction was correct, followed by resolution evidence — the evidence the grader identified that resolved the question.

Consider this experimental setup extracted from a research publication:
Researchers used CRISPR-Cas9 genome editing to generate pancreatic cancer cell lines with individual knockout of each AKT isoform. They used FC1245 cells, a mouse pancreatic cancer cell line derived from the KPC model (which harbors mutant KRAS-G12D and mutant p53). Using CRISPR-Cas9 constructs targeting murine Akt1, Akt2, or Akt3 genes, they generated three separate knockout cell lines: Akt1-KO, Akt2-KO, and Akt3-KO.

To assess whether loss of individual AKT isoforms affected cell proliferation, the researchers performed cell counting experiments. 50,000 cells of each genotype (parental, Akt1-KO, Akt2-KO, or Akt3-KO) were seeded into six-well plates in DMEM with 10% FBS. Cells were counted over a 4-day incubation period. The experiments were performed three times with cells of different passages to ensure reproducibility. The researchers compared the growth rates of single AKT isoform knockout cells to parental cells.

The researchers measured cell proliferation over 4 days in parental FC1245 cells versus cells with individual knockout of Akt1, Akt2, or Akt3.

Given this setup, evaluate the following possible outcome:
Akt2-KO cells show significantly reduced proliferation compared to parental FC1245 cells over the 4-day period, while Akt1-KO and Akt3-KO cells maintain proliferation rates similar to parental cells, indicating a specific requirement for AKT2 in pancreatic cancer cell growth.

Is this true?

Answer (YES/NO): NO